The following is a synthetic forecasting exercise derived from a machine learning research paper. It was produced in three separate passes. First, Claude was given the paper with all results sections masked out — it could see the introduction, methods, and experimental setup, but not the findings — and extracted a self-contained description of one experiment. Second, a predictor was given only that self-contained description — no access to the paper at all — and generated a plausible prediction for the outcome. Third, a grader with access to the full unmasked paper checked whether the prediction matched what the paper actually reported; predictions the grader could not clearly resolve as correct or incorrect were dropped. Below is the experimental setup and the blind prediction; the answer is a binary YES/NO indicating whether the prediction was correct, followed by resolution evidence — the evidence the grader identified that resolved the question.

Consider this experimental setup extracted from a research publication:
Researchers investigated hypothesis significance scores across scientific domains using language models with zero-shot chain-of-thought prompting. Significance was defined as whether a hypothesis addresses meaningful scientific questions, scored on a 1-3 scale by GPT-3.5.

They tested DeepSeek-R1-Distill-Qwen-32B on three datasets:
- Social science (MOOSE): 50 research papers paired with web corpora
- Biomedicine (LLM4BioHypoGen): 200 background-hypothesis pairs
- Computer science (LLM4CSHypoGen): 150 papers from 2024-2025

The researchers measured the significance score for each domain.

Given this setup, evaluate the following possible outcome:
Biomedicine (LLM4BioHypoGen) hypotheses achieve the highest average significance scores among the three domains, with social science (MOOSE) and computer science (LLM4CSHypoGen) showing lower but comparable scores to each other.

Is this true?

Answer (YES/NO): NO